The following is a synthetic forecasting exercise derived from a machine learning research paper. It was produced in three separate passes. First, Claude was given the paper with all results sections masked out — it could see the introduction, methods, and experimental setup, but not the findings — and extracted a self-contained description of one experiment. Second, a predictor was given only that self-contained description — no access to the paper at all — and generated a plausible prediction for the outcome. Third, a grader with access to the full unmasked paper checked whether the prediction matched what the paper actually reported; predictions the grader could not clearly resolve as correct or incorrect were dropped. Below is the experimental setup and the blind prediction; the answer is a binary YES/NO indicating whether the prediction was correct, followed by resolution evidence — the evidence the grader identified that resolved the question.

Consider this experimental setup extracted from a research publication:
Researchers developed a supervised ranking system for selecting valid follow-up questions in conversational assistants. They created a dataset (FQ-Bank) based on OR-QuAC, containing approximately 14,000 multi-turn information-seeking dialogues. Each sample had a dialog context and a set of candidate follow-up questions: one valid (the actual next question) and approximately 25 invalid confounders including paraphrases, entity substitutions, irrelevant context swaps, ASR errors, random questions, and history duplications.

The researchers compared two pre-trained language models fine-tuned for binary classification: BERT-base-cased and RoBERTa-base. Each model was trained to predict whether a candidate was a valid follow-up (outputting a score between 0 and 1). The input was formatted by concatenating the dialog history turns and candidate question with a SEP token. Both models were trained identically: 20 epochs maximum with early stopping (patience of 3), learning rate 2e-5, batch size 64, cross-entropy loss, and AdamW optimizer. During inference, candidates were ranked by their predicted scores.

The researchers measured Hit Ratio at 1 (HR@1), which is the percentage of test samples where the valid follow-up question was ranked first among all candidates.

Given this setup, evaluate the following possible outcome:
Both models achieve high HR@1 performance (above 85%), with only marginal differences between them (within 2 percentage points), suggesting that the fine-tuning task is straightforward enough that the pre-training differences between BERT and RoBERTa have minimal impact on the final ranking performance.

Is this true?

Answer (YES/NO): NO